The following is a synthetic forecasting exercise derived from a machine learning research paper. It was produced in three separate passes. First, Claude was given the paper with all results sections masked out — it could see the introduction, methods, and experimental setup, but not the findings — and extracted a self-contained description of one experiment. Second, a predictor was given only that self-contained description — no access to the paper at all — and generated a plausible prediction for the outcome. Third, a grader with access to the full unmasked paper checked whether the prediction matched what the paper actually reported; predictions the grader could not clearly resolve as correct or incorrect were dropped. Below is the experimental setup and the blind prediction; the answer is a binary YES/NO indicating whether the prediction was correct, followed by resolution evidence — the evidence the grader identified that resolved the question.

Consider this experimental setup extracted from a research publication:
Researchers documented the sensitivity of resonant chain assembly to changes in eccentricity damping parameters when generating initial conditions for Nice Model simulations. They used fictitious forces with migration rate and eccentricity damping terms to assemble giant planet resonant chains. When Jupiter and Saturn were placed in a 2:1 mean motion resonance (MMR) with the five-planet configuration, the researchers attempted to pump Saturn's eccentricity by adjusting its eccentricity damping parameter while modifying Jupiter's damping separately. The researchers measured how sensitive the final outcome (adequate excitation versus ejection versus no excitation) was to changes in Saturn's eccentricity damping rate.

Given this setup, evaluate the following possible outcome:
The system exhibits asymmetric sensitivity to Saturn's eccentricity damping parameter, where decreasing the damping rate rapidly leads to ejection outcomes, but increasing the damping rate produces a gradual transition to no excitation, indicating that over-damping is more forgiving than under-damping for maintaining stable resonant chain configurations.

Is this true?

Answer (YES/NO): NO